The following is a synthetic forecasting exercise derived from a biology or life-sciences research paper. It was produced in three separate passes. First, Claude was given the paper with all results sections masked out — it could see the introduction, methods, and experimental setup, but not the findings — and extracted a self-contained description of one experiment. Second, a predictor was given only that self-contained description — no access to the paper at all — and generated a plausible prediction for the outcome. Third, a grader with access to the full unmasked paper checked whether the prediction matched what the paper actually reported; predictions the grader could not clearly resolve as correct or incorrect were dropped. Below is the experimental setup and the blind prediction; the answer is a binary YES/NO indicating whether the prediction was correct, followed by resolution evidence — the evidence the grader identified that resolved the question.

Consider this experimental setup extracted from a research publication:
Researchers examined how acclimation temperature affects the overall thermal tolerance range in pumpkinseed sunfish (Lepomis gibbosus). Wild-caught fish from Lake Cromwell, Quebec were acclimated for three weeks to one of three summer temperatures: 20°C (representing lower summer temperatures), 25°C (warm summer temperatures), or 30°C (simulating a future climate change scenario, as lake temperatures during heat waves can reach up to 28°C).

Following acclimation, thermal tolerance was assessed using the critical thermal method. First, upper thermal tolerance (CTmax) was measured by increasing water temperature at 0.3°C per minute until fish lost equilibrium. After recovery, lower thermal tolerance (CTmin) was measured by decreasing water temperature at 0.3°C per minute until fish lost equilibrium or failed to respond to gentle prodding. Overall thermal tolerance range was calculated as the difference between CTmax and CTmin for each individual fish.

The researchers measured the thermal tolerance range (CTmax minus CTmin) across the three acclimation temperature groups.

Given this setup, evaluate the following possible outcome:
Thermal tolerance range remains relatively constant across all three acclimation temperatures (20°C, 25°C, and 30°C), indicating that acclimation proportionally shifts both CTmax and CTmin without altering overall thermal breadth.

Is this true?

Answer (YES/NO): NO